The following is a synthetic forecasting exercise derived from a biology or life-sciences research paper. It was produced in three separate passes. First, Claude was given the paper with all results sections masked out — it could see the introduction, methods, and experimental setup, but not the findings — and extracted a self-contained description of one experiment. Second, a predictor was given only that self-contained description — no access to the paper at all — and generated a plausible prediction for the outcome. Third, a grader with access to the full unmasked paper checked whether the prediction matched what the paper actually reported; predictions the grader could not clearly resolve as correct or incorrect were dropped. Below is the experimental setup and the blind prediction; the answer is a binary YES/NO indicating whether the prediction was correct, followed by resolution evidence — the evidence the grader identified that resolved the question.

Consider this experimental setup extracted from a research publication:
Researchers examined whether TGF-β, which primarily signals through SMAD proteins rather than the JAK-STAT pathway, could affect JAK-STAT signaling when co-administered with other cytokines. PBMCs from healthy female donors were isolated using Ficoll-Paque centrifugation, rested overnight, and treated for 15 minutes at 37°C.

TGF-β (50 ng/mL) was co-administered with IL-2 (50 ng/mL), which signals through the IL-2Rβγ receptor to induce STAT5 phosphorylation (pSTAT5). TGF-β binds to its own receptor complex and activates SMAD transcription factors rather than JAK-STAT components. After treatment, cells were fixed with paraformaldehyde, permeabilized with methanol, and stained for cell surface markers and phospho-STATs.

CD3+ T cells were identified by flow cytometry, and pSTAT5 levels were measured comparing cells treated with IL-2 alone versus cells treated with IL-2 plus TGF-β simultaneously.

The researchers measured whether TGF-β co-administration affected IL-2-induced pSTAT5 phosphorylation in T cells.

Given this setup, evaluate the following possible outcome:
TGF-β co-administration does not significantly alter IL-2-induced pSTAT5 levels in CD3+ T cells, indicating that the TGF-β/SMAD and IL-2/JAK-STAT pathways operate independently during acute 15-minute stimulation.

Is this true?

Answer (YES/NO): NO